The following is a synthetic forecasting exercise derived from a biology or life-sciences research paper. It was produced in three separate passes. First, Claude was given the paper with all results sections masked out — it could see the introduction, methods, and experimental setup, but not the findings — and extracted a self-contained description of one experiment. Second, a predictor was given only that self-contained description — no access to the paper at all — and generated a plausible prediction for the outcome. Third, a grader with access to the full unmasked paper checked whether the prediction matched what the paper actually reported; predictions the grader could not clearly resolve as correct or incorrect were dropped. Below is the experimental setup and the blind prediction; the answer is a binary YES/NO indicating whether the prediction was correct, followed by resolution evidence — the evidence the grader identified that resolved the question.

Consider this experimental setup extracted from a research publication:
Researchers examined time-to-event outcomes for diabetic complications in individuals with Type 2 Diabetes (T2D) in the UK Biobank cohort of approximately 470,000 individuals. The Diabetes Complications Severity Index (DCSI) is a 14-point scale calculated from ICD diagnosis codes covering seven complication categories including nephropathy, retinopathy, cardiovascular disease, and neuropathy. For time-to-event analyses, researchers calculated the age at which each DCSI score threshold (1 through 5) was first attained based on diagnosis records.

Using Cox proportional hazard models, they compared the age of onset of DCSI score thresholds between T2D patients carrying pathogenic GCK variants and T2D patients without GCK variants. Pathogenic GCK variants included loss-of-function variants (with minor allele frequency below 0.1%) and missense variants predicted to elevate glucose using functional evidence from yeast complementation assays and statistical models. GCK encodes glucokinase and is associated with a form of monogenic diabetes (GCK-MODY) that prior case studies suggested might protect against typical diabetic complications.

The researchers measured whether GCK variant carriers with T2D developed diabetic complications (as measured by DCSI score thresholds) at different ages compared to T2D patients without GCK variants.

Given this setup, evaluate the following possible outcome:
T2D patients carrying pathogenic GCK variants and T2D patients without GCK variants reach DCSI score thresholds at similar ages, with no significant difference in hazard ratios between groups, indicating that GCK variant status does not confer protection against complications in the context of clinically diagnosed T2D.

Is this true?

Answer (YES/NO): YES